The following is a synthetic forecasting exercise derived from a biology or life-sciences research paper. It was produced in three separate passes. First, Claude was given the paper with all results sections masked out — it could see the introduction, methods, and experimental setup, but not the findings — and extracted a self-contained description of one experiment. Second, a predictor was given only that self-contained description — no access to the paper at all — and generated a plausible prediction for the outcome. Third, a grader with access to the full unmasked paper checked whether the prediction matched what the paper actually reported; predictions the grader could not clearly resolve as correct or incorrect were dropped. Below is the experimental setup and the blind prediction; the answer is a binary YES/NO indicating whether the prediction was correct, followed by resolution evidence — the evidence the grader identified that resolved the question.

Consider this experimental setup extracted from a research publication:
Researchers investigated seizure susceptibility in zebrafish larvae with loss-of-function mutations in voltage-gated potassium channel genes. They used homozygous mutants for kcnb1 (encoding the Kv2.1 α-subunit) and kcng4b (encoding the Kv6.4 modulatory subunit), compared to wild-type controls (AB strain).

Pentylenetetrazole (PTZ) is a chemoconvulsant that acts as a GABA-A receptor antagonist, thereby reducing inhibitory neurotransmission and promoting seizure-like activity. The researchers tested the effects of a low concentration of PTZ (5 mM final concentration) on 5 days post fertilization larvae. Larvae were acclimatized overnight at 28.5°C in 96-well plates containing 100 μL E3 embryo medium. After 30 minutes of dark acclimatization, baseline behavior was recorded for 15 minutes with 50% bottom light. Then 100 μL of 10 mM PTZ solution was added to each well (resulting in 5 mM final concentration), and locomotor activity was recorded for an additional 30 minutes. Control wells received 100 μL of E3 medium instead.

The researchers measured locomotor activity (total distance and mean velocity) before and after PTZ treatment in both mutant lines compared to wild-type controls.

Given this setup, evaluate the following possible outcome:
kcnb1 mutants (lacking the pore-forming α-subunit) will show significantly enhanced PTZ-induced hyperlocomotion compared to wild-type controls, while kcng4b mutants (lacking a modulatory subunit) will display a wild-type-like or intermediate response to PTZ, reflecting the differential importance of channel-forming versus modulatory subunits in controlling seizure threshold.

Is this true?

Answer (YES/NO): NO